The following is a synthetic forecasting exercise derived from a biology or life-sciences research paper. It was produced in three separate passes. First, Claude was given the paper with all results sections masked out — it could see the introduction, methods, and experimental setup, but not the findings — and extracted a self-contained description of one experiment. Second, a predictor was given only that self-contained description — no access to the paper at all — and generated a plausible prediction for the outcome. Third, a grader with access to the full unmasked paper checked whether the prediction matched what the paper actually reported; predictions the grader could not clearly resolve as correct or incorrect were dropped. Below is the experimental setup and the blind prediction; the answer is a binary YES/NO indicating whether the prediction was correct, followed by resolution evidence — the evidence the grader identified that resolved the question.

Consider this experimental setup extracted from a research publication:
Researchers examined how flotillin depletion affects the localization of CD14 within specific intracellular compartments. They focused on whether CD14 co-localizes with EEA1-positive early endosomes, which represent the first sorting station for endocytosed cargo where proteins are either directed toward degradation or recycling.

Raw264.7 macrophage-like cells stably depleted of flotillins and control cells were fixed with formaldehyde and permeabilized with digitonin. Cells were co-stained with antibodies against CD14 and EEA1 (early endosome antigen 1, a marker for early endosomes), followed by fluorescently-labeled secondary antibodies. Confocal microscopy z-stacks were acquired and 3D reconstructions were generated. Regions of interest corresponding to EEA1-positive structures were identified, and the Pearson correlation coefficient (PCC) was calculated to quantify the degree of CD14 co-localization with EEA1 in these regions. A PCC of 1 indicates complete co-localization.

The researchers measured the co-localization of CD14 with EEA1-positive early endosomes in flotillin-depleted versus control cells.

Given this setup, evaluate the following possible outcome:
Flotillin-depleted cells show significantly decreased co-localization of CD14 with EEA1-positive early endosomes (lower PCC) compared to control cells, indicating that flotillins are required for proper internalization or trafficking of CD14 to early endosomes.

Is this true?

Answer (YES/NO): NO